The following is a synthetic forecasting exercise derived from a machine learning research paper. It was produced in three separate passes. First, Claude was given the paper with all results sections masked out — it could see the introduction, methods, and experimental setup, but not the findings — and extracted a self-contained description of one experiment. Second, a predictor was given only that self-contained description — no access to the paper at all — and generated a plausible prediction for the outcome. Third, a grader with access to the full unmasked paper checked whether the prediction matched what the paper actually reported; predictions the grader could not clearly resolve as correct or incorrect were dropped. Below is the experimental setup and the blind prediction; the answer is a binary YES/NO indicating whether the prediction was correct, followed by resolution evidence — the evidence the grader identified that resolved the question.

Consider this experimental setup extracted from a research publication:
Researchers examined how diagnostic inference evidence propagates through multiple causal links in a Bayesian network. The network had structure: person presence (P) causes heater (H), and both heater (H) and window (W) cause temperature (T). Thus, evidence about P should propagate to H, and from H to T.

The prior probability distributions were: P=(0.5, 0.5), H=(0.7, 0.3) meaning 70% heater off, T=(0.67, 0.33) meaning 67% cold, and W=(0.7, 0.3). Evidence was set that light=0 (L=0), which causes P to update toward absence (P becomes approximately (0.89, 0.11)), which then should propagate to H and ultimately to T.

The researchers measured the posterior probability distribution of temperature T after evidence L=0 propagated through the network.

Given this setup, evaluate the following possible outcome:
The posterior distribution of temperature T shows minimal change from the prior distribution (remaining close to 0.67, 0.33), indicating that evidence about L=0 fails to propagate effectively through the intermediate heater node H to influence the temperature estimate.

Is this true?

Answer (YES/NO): NO